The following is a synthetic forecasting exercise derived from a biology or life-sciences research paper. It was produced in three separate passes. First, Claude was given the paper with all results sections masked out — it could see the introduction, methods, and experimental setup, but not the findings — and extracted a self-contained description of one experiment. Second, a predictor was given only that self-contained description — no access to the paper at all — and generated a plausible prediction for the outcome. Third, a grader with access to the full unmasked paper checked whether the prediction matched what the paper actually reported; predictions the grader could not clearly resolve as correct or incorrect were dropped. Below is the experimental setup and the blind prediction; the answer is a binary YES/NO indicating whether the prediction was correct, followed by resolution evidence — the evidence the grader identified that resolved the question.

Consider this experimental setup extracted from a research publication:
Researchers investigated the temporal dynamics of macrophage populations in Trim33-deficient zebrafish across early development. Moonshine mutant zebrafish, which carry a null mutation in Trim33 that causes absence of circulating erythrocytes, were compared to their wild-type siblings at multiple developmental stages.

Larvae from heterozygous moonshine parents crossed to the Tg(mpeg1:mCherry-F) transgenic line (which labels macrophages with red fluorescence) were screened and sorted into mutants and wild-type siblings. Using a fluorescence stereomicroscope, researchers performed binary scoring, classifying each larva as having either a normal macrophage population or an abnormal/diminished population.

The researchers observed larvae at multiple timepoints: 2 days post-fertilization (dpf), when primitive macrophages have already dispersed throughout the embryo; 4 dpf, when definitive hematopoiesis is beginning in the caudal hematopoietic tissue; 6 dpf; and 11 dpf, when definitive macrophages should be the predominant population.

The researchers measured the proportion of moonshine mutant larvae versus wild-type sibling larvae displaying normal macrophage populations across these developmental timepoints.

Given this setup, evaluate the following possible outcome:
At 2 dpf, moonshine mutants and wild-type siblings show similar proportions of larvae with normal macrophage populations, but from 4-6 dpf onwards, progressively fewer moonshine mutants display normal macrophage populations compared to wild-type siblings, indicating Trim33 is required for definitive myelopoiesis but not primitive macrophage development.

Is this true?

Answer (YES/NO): NO